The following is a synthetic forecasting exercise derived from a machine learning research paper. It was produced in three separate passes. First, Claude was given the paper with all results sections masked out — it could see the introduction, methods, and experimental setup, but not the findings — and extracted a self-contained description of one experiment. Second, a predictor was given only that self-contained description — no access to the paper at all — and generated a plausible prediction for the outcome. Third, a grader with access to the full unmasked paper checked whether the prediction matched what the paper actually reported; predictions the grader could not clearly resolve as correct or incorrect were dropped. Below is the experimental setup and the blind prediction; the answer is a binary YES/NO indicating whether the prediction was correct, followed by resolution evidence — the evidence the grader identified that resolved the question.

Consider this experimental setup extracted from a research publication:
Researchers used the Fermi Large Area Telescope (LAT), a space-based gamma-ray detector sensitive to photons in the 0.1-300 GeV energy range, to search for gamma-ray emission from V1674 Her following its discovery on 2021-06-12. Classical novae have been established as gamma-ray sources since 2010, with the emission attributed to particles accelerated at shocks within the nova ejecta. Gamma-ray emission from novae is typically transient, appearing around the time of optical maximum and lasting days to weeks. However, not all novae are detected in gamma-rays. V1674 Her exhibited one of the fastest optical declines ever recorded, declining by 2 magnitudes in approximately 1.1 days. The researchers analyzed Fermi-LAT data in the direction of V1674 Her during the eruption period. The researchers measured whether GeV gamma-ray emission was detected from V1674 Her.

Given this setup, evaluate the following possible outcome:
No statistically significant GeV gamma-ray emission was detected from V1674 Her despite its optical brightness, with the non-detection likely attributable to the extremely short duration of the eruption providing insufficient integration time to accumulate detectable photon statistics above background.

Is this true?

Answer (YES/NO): NO